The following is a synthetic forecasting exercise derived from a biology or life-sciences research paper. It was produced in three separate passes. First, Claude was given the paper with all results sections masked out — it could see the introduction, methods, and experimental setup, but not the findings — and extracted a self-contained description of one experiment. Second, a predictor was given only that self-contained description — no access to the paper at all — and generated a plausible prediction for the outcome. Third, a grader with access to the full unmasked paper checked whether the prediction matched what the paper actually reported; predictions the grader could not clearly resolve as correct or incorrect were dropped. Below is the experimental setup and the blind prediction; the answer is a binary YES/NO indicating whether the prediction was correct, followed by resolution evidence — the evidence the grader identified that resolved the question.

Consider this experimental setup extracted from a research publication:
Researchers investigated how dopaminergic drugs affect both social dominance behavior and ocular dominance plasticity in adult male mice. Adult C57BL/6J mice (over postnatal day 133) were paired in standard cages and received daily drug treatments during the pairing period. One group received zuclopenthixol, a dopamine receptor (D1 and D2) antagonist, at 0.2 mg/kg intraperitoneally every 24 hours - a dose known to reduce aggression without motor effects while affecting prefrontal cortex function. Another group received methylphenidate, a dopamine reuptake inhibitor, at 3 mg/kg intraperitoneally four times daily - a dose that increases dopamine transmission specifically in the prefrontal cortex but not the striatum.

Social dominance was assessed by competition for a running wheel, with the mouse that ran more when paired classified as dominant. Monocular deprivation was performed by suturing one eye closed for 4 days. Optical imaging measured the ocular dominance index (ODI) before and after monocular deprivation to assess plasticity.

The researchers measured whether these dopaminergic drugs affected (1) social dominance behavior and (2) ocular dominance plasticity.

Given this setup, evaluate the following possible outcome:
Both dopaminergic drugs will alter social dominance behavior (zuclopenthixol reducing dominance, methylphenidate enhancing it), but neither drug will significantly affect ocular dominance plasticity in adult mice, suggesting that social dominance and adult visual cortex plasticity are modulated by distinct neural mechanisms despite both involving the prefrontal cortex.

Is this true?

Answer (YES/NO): NO